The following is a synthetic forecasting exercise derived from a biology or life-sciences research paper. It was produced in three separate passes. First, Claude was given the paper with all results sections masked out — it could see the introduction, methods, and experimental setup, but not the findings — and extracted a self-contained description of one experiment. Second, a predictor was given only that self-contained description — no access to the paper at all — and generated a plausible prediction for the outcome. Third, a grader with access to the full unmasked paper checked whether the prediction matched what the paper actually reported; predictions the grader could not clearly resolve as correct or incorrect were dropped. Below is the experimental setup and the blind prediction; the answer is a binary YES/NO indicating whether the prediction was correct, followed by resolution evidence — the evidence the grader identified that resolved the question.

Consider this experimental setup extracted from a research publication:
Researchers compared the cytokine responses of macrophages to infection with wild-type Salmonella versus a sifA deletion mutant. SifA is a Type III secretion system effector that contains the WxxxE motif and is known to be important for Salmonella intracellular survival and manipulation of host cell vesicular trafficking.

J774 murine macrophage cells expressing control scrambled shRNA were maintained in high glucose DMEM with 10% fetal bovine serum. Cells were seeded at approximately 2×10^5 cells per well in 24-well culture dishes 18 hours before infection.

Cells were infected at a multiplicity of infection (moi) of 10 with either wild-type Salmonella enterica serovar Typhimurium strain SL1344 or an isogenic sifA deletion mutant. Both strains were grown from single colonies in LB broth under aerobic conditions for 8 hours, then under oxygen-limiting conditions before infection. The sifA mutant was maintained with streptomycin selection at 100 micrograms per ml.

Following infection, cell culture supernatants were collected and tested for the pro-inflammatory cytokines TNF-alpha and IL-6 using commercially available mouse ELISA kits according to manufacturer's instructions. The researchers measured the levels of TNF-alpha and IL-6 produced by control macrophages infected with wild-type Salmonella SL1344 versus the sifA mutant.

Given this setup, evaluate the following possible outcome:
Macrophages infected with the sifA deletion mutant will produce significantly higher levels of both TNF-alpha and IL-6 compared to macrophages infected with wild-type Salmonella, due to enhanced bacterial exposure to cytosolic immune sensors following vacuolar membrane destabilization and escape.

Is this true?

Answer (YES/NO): NO